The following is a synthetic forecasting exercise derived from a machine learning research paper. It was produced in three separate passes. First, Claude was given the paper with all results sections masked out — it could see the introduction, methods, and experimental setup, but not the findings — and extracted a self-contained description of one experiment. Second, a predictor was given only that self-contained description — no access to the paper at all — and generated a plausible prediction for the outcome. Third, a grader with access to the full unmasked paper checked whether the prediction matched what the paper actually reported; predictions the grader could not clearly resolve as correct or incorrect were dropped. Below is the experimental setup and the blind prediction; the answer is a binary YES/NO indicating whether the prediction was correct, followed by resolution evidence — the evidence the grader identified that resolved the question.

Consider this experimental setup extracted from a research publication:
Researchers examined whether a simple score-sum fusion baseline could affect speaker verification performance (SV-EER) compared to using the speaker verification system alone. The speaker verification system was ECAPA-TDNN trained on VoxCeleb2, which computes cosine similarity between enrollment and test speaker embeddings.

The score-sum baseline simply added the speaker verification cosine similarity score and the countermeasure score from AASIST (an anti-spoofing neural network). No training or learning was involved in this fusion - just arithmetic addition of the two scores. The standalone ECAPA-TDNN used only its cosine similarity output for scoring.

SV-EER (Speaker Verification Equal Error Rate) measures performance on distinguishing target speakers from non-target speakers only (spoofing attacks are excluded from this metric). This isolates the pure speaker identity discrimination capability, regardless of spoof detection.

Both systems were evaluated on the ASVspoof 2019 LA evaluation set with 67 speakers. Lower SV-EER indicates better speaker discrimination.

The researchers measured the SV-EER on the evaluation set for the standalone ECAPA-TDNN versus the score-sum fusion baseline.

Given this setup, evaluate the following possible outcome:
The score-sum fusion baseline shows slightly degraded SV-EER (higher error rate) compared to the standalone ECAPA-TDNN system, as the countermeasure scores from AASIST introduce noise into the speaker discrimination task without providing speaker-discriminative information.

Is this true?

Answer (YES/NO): NO